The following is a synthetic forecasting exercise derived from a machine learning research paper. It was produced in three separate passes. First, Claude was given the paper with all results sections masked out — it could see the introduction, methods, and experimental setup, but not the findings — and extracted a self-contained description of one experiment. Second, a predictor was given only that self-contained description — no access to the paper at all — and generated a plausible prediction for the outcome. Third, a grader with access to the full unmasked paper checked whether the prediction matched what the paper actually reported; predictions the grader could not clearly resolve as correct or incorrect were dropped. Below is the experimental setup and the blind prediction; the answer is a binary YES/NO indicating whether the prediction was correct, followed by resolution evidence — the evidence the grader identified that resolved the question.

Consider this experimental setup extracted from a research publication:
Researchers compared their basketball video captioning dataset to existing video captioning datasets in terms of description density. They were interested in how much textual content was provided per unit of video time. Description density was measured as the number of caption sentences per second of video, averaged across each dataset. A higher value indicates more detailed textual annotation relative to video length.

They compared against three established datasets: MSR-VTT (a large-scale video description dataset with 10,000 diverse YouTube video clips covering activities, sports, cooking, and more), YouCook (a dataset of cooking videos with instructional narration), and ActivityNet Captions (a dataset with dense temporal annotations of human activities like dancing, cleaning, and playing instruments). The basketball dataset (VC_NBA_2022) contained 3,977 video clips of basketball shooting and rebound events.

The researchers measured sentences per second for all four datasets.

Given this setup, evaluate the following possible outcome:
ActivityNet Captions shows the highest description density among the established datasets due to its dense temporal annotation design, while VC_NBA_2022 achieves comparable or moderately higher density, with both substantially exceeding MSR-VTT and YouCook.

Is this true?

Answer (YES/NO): NO